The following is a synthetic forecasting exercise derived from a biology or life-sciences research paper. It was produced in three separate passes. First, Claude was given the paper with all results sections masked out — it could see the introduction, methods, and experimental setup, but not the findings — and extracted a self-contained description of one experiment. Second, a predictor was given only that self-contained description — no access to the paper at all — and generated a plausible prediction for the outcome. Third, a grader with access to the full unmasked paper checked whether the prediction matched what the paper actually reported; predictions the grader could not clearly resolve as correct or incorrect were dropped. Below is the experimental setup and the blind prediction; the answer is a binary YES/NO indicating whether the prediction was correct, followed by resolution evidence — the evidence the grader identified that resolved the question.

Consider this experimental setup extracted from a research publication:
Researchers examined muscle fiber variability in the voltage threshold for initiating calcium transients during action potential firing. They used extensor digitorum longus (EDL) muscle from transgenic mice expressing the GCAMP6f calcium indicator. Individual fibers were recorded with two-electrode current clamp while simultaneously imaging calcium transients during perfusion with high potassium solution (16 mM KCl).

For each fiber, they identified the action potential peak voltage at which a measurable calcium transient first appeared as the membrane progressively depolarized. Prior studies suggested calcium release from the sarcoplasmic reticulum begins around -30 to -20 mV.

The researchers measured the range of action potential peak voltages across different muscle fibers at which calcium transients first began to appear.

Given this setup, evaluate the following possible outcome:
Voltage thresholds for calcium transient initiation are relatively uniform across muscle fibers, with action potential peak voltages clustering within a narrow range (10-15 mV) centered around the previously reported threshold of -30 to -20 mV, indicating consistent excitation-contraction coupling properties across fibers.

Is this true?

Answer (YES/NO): YES